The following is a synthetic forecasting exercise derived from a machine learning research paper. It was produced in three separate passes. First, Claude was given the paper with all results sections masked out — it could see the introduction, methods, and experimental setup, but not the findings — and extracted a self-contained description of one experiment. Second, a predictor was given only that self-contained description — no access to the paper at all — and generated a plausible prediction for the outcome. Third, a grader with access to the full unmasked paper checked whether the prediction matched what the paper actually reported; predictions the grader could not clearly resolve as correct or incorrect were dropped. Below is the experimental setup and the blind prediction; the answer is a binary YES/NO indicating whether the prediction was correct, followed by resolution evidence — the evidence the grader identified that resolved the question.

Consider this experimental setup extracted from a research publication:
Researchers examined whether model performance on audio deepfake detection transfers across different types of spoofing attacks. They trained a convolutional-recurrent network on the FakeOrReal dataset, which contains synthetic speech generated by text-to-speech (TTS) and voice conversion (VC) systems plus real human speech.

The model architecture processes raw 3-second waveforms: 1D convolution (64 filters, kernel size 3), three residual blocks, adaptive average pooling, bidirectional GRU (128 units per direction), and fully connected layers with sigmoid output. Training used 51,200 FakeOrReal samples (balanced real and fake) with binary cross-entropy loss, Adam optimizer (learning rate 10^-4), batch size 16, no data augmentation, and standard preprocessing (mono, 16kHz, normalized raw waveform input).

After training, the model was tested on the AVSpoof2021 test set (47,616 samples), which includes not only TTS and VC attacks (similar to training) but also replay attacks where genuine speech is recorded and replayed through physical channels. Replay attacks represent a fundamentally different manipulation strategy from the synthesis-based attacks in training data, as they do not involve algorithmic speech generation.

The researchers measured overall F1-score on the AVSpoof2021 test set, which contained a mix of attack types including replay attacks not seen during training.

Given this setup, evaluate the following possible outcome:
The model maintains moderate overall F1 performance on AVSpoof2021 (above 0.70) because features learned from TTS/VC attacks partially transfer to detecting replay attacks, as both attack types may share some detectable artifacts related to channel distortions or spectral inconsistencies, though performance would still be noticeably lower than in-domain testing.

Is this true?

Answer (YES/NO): NO